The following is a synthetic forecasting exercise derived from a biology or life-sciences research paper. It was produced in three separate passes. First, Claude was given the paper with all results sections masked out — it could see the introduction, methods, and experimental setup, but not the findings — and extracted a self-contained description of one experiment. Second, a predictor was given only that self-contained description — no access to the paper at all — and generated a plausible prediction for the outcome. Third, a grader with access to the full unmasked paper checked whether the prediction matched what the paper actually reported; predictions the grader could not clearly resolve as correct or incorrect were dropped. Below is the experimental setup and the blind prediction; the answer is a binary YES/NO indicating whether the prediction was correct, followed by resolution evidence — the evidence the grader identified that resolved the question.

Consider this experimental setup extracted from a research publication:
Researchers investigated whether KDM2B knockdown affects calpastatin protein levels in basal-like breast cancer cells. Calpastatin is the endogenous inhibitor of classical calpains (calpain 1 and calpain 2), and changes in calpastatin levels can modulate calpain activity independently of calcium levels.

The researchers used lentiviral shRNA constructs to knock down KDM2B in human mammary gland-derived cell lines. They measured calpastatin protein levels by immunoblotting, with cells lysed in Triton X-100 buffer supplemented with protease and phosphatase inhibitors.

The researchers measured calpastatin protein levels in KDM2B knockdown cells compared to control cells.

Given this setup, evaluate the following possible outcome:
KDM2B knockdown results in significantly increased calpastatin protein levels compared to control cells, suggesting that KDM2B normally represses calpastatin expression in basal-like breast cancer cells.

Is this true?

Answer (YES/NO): NO